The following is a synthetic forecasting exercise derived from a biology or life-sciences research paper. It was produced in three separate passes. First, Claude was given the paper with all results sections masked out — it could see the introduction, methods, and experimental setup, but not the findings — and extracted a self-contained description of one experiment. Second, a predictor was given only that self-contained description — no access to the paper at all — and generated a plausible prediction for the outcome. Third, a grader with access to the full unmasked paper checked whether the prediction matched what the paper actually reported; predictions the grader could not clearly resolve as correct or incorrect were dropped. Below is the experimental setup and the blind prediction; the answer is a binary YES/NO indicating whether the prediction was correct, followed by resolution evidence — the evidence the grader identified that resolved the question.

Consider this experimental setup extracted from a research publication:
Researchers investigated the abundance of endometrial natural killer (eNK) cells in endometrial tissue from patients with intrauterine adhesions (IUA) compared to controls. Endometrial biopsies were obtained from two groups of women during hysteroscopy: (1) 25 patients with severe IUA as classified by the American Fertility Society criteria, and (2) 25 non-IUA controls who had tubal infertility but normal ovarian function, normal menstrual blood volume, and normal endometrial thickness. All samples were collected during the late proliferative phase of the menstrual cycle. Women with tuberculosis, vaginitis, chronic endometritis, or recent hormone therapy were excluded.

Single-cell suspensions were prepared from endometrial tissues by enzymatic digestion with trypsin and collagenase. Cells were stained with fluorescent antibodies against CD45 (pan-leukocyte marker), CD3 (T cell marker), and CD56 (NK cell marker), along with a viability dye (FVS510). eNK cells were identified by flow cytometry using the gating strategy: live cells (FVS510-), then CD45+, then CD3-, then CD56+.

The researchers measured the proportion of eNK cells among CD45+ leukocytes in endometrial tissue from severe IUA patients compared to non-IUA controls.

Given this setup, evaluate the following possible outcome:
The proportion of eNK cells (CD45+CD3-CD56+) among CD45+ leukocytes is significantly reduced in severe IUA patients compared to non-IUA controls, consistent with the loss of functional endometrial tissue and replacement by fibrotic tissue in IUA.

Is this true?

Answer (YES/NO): YES